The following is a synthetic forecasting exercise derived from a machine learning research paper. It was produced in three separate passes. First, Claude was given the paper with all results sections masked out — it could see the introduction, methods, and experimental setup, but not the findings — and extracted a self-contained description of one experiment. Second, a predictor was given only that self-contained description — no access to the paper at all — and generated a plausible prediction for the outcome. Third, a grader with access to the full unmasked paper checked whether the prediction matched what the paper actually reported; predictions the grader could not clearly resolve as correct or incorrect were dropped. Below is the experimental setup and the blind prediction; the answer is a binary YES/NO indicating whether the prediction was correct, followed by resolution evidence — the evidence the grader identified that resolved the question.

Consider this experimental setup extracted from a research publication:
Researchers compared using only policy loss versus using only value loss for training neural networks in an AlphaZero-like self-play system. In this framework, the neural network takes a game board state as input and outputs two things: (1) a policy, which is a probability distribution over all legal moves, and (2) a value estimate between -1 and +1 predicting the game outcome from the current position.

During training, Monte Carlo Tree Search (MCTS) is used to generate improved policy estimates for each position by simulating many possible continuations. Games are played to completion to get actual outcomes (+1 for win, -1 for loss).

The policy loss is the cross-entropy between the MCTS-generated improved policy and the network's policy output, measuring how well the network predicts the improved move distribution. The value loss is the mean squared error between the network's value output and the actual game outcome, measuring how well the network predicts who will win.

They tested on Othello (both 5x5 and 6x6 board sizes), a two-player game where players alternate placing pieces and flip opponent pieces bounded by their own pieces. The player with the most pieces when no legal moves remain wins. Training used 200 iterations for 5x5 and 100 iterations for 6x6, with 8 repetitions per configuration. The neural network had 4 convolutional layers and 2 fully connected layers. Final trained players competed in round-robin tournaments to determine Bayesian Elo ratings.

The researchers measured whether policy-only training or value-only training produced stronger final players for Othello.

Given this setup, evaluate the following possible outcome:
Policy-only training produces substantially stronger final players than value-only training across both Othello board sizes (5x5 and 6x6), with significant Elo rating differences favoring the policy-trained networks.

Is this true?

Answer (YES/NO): NO